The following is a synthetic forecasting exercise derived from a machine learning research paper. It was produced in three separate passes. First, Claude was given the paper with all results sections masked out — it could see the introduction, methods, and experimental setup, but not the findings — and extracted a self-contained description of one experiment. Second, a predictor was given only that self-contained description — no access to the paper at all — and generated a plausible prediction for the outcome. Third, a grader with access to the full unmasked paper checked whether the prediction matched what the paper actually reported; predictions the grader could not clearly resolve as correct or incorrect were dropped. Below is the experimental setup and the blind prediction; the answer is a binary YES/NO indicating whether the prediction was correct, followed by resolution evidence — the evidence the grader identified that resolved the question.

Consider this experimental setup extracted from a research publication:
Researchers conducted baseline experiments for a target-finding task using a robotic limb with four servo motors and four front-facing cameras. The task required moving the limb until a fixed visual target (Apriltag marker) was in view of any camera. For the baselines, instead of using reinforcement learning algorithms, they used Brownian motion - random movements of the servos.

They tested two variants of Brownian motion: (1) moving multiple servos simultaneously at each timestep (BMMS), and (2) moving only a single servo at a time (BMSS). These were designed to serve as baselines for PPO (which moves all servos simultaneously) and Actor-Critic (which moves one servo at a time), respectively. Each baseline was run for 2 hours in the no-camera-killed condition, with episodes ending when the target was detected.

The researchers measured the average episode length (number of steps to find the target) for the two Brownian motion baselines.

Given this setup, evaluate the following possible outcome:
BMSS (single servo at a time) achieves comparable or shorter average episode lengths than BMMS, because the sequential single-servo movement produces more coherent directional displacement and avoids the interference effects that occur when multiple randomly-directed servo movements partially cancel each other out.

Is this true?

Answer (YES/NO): NO